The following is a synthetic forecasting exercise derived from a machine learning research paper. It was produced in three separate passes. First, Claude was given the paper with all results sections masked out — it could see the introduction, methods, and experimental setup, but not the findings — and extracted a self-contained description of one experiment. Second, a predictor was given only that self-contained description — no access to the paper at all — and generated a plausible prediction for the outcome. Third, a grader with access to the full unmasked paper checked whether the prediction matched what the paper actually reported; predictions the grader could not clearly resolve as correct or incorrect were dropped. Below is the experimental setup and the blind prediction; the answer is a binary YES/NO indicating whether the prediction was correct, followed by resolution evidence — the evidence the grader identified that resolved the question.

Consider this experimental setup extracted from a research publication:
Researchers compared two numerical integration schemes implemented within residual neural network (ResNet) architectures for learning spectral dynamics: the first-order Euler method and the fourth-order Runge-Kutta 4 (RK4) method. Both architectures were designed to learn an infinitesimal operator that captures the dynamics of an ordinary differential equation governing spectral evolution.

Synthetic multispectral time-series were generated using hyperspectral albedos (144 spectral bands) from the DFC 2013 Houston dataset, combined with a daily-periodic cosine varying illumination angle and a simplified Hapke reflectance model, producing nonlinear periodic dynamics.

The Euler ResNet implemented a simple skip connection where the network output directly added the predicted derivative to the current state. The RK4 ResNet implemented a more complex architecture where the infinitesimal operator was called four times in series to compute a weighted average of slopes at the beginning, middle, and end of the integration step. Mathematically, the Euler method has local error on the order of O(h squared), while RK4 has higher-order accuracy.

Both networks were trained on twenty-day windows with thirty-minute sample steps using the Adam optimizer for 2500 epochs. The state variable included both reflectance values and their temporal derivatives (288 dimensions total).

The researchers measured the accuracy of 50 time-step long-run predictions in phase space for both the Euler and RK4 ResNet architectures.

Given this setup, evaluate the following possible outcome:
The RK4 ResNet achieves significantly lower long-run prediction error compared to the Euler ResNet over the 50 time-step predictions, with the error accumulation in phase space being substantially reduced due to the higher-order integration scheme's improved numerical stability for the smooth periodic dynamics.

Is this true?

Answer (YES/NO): YES